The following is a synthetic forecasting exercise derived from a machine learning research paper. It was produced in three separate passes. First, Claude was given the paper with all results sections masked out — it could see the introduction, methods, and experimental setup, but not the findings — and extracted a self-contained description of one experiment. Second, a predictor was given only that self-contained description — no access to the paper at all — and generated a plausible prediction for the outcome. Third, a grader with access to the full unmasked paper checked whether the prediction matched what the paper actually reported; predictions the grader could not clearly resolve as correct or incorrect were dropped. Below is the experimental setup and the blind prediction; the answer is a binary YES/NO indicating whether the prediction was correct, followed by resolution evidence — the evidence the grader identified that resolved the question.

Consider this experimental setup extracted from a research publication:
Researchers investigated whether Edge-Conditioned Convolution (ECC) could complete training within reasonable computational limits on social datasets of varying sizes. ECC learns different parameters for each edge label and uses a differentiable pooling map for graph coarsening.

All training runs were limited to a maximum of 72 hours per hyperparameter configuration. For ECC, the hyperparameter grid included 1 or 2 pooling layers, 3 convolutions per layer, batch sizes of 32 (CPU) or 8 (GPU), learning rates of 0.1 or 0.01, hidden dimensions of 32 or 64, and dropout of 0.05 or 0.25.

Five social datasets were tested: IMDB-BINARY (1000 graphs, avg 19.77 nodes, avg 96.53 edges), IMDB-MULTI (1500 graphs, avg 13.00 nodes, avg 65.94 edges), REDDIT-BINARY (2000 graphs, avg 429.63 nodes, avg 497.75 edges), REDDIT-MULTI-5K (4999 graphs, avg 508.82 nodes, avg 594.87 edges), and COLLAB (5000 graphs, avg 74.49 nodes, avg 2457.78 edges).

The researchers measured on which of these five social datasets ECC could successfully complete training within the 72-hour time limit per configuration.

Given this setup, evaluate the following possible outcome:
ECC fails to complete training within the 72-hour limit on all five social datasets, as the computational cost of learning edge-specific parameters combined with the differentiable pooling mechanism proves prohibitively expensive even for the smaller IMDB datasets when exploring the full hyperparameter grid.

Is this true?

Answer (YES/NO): NO